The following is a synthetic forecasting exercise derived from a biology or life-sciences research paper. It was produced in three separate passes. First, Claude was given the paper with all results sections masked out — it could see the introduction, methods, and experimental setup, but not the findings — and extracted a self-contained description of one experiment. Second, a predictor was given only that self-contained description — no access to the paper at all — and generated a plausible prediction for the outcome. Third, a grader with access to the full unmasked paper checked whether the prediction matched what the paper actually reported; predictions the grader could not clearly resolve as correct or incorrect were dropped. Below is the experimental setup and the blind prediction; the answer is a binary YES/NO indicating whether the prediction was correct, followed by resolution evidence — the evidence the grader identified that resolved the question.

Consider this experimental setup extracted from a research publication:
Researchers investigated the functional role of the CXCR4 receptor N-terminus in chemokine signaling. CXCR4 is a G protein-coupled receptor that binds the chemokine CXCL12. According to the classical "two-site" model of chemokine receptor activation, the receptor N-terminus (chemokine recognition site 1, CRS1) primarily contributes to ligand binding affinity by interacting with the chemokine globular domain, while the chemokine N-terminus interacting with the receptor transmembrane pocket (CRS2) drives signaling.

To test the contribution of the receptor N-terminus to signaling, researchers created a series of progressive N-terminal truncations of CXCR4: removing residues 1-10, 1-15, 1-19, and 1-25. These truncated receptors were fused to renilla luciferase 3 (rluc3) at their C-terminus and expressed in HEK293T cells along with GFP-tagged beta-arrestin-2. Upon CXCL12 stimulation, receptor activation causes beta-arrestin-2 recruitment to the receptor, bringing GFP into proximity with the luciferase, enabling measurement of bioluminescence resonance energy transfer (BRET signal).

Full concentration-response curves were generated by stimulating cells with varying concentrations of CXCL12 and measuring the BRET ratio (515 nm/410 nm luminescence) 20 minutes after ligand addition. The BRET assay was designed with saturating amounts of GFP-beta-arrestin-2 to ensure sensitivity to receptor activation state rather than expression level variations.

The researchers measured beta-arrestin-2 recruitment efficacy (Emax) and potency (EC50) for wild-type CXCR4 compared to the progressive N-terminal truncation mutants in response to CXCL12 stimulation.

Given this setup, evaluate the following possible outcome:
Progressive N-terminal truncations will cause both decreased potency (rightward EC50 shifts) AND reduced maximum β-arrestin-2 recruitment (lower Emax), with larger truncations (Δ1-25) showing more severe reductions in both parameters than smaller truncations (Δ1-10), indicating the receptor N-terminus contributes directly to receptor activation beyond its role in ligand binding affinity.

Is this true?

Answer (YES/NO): NO